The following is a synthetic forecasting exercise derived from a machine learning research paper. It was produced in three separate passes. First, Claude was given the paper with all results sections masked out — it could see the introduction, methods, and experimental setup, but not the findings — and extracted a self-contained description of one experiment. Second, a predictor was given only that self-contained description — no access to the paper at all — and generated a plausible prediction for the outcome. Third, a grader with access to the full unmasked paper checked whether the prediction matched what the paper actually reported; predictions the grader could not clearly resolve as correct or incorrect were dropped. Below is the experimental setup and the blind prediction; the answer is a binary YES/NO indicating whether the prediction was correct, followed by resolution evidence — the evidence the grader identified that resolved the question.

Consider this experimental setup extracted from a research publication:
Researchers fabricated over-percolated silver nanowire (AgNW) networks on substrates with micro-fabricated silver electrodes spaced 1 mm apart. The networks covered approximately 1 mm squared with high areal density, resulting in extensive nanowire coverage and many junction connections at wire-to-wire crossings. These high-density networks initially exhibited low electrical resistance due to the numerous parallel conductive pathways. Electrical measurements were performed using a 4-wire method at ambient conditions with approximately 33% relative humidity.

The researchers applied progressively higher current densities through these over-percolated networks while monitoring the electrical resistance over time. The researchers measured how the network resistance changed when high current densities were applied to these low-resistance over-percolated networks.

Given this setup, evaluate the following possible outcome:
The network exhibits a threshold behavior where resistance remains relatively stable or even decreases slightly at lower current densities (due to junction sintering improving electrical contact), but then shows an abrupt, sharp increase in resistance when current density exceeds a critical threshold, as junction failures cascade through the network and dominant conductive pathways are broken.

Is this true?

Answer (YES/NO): NO